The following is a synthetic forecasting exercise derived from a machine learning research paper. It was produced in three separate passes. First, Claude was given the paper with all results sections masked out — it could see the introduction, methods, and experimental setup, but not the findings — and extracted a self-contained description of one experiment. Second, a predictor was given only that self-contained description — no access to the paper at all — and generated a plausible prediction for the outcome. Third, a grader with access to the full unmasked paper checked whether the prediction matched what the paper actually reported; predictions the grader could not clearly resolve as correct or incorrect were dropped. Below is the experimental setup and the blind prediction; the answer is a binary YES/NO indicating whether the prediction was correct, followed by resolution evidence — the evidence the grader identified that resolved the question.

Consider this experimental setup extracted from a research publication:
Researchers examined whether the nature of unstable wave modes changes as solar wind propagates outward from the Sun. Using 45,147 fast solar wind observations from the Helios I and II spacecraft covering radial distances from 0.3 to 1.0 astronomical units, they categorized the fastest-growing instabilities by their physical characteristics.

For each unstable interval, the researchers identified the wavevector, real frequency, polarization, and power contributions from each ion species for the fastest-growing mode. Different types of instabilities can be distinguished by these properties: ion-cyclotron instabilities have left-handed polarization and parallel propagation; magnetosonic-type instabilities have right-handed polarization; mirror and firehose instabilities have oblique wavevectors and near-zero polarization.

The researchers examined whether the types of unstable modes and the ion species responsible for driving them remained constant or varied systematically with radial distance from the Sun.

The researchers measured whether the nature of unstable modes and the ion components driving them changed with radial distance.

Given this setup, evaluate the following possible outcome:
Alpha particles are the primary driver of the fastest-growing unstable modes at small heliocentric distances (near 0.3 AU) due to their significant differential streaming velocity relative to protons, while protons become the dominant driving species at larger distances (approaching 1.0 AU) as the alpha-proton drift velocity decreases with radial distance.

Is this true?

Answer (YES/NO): NO